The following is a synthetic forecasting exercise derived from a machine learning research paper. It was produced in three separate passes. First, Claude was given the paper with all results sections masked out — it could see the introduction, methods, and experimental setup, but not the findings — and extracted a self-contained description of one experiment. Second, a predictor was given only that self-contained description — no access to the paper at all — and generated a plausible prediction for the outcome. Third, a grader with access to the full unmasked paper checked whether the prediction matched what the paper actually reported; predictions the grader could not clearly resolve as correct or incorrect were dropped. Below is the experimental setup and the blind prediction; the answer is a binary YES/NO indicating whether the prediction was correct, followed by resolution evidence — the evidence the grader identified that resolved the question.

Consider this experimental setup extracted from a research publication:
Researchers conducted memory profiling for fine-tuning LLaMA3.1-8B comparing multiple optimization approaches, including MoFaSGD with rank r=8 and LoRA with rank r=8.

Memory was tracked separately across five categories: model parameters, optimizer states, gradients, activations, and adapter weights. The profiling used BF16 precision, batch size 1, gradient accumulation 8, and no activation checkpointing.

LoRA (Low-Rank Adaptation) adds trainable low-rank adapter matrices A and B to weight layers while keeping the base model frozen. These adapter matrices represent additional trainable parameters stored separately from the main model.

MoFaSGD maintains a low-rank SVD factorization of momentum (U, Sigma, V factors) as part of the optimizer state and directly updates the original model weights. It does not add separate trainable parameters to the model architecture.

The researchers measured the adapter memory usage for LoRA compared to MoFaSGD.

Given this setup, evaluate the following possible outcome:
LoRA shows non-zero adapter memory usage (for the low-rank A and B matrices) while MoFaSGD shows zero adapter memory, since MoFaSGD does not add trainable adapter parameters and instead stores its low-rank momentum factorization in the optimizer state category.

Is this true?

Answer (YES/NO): YES